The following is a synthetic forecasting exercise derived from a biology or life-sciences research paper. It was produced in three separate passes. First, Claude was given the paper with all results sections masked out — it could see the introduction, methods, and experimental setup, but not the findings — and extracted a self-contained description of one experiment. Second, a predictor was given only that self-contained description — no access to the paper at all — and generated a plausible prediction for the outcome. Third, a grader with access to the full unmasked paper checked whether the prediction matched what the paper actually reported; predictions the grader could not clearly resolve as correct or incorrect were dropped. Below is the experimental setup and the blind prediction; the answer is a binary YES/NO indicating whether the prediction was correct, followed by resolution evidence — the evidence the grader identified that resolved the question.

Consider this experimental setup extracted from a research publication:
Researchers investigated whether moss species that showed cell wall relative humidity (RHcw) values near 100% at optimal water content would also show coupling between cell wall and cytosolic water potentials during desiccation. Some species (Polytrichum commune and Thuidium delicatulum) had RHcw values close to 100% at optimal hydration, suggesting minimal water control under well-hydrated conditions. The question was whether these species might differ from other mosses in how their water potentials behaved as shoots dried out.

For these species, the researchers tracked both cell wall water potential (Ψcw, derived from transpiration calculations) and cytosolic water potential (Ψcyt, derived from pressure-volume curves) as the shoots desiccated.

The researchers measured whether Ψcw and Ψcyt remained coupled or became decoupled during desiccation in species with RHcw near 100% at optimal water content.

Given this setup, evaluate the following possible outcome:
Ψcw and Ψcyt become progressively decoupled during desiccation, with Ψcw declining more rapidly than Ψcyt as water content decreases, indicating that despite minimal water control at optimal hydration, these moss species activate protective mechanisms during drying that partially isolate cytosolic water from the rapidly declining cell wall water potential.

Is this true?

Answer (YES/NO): YES